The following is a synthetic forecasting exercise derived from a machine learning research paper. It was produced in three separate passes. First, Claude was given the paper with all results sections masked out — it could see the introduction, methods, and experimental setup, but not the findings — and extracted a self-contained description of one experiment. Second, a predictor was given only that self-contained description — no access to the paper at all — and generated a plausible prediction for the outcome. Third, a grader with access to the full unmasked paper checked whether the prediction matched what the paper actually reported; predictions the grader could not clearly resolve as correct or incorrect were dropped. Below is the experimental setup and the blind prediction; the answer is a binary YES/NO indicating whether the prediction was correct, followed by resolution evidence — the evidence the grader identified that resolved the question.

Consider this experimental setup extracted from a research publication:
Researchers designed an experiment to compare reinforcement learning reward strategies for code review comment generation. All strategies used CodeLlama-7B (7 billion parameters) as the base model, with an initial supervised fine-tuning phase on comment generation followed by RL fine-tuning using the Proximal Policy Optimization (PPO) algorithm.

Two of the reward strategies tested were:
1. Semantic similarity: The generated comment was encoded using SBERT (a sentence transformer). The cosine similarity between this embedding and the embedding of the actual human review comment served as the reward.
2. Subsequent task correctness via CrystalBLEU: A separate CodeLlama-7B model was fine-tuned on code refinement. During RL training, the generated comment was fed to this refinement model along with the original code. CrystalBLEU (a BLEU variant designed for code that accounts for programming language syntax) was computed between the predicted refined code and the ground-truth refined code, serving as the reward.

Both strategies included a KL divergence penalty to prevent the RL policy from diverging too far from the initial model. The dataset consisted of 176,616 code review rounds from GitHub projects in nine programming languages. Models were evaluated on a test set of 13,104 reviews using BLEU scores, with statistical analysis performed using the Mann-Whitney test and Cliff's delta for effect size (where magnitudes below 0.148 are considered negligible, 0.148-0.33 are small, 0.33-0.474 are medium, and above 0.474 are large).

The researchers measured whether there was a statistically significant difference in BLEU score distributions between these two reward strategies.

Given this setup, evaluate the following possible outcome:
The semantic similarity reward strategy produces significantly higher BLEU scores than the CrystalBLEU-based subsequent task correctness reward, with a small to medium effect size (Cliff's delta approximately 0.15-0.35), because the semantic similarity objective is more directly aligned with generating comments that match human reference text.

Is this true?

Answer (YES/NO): NO